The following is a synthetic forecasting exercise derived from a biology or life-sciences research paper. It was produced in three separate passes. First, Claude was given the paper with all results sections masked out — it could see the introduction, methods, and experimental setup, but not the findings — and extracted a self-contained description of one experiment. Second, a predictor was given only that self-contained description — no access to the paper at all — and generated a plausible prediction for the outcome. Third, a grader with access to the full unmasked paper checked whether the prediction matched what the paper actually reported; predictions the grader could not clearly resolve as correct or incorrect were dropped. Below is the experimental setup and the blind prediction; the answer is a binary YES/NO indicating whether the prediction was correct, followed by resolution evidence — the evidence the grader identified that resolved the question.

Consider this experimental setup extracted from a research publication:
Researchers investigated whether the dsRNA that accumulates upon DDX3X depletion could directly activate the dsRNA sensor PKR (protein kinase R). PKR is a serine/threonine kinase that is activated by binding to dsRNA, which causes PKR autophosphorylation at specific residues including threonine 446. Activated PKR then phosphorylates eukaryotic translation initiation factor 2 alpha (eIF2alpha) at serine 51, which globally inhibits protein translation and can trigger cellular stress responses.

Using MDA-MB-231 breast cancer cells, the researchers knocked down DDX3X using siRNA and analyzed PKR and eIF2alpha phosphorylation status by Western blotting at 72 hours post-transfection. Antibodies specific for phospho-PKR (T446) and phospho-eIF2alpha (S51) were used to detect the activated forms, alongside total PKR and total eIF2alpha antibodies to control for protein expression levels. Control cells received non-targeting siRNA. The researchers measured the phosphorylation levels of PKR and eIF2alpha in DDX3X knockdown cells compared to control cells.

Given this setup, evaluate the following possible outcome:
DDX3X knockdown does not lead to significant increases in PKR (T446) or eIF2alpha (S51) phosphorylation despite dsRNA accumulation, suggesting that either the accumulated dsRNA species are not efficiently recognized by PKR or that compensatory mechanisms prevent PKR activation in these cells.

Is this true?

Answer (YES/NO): YES